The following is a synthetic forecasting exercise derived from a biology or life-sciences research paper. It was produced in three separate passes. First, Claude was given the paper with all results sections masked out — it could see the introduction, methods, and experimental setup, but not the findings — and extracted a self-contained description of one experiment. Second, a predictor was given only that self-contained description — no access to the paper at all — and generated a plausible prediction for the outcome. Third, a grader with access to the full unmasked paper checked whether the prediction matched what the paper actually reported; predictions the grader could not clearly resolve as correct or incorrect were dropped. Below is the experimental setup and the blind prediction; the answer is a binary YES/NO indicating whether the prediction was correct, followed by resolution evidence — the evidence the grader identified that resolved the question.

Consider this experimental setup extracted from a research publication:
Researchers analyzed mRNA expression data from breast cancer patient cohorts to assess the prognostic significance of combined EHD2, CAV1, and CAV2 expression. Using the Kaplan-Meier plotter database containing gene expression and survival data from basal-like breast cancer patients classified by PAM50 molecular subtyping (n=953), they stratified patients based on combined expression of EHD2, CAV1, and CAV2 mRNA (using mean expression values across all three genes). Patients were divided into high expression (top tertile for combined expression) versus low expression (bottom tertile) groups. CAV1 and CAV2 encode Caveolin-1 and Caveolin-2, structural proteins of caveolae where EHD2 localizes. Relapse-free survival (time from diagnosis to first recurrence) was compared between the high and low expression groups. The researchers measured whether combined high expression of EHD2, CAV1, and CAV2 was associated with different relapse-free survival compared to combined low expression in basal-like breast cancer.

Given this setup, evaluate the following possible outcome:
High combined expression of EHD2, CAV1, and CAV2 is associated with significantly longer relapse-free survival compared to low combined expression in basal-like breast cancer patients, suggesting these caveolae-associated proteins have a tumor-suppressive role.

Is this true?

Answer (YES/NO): NO